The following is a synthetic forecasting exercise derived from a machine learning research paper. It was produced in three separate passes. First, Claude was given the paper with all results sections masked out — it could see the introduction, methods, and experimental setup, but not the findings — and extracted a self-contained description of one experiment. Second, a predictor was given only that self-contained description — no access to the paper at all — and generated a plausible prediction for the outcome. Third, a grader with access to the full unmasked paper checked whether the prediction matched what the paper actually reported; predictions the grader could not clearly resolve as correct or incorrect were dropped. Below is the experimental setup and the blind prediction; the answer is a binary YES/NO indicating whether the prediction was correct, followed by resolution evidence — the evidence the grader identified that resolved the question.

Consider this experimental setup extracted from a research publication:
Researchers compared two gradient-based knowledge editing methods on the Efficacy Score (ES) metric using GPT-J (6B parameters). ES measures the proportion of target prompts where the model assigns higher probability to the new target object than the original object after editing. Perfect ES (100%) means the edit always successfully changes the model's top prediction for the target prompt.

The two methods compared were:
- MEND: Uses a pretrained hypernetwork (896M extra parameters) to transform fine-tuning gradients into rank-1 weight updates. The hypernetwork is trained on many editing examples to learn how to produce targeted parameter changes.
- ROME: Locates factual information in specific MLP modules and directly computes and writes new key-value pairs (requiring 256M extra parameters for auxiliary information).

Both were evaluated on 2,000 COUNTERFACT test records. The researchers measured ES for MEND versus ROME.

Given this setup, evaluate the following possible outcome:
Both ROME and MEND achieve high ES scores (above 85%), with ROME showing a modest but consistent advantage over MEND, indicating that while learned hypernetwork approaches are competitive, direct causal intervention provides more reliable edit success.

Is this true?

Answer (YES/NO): NO